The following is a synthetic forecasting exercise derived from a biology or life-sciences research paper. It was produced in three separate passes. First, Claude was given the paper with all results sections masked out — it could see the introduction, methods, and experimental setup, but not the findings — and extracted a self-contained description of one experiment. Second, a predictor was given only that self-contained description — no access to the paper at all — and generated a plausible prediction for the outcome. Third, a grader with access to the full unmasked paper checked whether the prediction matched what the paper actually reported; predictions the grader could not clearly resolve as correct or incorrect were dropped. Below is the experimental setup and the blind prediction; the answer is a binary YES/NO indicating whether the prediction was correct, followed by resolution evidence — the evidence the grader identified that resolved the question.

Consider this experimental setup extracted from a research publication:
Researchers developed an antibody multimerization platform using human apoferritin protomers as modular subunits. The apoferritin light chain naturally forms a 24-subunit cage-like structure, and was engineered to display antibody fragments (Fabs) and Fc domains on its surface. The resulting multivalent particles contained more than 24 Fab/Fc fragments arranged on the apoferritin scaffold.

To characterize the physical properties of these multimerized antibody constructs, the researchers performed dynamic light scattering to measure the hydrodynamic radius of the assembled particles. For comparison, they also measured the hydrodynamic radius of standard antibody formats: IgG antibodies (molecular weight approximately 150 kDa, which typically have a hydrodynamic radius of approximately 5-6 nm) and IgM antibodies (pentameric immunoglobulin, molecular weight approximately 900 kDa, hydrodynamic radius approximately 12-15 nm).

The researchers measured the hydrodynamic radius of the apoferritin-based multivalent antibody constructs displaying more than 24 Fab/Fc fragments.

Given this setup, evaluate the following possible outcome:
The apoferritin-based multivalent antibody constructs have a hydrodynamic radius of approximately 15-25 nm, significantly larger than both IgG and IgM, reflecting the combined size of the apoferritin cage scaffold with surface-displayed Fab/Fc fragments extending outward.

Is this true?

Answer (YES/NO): NO